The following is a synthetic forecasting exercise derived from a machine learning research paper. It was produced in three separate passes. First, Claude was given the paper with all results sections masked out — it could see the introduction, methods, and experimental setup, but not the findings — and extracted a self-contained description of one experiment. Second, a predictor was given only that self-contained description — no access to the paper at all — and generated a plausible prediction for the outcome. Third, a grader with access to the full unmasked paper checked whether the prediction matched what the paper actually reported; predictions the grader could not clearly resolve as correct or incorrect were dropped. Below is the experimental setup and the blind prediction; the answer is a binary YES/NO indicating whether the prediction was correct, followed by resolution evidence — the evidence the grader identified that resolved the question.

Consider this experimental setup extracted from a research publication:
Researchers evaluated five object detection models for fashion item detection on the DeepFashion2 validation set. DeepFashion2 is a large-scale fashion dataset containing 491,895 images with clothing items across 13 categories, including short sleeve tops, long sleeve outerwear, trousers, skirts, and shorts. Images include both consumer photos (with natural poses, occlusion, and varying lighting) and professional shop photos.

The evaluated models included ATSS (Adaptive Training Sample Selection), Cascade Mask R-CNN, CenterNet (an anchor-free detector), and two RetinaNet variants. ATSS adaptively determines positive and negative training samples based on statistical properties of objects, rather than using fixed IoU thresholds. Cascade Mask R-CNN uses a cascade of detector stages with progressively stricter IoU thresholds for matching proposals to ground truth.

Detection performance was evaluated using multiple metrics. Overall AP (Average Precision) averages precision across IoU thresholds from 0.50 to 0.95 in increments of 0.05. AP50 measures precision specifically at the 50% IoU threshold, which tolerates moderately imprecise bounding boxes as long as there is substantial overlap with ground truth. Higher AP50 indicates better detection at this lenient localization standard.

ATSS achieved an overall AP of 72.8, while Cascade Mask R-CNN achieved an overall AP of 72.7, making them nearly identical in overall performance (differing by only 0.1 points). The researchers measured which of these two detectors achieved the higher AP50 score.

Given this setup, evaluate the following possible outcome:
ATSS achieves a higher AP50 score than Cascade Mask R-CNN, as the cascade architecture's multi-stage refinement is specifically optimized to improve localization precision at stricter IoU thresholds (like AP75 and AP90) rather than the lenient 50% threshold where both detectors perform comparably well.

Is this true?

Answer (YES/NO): NO